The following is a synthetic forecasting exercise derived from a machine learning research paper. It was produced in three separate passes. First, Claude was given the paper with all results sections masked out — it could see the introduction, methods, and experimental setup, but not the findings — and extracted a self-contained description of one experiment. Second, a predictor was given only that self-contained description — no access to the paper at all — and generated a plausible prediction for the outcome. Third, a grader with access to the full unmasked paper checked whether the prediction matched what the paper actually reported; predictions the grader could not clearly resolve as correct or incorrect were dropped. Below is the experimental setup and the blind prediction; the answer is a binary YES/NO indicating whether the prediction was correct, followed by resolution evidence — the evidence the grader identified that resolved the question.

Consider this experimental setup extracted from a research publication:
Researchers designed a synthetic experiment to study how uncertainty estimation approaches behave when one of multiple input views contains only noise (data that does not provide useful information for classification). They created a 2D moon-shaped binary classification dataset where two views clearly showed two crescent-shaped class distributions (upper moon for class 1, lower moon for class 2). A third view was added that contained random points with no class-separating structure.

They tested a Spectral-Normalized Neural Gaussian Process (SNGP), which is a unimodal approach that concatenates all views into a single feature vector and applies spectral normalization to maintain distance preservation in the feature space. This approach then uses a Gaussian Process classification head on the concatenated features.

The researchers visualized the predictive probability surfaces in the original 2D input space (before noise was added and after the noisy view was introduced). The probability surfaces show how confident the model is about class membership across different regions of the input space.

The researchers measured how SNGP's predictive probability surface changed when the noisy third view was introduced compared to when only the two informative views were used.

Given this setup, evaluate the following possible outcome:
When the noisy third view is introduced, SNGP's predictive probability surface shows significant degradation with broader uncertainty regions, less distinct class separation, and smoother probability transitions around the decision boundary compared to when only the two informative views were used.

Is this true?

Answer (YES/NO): YES